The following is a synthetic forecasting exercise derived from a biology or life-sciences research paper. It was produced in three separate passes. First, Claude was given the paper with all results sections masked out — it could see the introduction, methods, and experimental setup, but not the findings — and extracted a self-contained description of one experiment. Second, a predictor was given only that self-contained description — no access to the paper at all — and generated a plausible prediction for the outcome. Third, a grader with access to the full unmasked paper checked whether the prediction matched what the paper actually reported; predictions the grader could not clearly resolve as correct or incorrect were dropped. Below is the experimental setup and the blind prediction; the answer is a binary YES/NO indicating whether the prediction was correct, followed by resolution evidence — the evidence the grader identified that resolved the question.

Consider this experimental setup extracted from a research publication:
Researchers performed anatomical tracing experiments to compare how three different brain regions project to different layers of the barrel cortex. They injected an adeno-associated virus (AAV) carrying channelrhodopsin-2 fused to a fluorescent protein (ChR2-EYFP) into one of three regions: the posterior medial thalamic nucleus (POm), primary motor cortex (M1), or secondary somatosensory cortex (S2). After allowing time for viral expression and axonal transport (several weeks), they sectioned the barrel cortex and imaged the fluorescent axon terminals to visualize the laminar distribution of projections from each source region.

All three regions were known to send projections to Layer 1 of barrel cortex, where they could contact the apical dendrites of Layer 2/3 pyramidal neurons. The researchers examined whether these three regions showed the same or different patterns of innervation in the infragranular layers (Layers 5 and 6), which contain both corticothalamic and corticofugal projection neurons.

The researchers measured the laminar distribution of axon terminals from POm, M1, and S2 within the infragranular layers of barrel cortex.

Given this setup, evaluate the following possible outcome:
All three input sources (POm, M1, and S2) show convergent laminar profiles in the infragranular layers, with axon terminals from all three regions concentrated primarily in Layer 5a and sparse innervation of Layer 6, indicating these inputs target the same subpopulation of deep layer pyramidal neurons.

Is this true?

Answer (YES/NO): NO